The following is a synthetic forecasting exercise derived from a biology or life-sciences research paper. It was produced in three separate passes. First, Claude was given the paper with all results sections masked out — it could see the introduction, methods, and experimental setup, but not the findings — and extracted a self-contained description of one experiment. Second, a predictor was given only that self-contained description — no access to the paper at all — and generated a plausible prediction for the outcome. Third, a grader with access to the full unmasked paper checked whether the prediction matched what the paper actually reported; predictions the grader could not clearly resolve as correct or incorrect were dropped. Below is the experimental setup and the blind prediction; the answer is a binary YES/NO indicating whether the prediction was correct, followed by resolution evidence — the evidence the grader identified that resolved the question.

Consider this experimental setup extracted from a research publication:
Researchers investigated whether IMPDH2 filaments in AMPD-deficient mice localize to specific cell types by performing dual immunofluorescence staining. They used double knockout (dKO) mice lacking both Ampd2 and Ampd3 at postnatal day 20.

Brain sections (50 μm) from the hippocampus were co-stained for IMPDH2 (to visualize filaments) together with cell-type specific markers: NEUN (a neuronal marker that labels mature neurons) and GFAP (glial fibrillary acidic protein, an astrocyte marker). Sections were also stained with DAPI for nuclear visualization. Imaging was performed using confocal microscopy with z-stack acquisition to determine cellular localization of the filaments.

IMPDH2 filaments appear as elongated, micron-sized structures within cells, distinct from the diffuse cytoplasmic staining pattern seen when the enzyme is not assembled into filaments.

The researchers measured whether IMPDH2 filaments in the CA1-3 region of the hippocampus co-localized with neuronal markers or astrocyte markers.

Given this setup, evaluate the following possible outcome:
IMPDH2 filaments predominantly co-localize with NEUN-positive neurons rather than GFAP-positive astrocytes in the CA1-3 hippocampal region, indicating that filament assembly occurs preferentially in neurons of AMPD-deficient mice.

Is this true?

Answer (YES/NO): YES